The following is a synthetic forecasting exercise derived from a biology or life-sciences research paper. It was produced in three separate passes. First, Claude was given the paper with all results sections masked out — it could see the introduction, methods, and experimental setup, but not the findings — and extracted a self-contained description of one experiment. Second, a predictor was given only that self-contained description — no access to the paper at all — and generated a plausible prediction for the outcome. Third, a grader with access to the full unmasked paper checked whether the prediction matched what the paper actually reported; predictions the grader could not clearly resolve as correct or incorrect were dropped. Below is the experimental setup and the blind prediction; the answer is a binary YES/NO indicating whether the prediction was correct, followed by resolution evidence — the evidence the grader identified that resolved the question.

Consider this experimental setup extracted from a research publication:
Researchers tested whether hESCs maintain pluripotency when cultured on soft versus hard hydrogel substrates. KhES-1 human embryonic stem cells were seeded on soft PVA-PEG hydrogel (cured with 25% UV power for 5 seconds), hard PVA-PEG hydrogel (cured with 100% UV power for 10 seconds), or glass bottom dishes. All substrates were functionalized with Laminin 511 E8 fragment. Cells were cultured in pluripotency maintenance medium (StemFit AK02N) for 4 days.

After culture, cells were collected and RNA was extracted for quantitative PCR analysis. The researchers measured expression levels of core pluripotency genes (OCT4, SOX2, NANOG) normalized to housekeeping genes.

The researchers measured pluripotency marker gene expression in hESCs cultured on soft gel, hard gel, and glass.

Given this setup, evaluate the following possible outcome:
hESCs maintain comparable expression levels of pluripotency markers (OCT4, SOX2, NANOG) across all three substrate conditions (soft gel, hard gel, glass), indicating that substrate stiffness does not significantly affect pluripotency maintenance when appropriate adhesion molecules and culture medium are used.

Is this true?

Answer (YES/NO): YES